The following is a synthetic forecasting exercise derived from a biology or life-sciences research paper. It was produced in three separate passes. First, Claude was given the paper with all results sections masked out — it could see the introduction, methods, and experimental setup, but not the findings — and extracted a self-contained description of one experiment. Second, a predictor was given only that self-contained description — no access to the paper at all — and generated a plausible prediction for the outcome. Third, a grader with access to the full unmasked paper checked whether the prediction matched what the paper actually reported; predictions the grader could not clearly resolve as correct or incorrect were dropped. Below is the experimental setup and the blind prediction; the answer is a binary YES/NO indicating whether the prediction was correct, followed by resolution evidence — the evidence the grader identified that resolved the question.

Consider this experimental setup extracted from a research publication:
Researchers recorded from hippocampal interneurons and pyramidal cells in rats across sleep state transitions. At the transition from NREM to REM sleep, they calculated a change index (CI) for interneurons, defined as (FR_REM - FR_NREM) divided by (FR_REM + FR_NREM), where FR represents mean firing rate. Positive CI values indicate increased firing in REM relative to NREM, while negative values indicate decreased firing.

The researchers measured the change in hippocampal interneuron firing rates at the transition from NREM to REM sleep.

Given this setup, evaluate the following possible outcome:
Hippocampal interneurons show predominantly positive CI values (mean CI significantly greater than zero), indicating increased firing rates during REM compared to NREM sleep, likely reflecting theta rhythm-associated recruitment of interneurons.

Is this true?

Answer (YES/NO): YES